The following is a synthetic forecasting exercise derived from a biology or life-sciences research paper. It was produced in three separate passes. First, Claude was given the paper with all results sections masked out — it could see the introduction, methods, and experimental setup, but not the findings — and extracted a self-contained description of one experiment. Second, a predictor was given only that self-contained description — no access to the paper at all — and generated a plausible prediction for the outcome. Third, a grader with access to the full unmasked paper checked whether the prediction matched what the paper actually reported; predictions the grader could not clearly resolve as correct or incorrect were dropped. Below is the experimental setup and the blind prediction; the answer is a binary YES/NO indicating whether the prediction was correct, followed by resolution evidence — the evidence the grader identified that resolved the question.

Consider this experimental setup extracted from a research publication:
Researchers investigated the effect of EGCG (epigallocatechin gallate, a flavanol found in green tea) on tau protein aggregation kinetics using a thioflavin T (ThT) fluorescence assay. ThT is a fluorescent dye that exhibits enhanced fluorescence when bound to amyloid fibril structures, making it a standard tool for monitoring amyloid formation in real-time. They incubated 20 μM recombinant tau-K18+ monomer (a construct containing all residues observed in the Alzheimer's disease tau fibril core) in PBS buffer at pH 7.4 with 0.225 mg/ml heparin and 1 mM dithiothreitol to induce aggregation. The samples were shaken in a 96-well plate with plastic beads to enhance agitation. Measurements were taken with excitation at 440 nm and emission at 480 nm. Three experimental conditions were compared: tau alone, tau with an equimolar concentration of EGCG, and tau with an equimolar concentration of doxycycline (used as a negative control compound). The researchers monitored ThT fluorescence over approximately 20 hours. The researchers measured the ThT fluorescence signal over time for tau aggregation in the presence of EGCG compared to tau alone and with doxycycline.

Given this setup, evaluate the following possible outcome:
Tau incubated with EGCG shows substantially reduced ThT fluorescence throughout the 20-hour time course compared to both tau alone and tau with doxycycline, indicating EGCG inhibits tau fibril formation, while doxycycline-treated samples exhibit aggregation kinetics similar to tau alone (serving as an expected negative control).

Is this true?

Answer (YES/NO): NO